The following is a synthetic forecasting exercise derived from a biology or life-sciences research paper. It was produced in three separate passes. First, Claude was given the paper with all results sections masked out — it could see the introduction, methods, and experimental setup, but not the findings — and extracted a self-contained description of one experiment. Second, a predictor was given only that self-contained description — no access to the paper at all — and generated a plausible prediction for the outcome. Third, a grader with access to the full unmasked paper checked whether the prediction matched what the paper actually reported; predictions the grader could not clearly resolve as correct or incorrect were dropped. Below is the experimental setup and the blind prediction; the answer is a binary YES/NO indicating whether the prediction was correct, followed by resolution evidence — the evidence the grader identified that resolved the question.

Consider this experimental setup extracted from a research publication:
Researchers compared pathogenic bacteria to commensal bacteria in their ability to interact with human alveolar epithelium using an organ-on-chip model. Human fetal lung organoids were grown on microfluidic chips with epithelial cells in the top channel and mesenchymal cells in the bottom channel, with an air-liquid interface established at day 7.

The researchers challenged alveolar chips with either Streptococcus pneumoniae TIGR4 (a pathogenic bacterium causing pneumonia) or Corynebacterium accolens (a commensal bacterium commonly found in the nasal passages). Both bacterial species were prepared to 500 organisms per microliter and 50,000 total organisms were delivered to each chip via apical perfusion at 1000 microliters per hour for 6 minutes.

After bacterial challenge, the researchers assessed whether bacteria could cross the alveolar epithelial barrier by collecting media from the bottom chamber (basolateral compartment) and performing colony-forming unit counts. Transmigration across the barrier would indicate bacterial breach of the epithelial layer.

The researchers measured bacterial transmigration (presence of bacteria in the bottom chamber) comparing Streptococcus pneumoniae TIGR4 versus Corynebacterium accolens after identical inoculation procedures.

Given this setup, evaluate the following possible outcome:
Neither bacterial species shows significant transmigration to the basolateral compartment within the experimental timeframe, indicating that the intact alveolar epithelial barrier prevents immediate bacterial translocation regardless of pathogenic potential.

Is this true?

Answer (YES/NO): NO